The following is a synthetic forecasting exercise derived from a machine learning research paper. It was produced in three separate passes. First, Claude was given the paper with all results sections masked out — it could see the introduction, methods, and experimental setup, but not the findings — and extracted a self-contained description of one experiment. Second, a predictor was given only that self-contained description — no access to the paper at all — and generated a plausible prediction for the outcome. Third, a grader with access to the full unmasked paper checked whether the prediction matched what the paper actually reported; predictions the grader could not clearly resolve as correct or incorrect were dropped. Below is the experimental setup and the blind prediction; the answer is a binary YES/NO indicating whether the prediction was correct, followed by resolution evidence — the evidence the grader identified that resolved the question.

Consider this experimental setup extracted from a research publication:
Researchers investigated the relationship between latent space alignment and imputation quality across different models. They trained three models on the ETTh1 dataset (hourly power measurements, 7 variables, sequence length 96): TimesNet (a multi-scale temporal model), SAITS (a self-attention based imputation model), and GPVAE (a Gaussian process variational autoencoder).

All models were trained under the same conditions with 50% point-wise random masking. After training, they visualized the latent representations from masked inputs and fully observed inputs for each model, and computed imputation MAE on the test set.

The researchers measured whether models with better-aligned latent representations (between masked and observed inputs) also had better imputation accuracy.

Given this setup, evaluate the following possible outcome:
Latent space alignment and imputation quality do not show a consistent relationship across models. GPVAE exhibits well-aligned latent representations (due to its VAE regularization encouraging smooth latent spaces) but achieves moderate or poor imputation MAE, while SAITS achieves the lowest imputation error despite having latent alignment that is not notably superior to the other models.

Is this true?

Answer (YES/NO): NO